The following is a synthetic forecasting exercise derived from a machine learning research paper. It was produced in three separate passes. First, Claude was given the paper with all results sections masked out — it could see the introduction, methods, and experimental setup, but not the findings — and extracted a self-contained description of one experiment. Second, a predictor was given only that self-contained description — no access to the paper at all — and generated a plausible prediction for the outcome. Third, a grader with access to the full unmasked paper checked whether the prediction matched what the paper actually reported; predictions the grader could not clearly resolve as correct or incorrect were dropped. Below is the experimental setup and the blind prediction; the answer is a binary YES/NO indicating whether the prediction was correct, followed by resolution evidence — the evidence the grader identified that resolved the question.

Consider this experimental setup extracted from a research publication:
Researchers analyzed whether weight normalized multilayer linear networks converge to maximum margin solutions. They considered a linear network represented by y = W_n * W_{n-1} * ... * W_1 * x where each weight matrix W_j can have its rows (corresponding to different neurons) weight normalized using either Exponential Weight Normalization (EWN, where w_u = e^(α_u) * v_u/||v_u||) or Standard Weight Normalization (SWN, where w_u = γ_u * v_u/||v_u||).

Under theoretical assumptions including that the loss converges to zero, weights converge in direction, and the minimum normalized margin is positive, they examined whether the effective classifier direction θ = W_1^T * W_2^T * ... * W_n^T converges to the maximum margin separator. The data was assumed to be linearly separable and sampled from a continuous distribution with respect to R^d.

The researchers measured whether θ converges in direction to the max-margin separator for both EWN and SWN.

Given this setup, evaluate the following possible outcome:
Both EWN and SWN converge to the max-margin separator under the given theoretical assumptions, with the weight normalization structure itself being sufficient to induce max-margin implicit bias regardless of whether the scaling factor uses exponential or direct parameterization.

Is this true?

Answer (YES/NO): YES